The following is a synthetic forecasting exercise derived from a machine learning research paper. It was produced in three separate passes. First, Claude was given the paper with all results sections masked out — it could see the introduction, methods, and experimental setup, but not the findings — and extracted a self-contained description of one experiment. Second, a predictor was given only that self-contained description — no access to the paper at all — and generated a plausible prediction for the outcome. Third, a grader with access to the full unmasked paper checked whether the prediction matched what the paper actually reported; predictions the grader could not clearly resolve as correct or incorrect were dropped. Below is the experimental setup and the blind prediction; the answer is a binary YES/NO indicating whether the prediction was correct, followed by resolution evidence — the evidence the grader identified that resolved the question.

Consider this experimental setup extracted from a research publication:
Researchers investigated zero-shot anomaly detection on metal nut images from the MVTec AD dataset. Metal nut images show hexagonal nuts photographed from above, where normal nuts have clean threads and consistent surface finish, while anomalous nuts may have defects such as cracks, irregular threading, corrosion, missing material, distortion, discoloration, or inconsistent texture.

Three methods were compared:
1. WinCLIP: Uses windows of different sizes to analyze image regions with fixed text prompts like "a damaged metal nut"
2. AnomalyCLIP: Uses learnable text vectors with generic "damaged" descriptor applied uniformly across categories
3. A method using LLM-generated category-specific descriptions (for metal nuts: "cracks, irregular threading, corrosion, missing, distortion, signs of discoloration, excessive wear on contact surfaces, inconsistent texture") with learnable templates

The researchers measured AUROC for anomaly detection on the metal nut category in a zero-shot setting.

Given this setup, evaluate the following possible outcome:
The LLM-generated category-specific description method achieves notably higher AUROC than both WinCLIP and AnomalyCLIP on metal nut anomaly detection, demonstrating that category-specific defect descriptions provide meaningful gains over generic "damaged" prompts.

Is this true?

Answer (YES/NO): NO